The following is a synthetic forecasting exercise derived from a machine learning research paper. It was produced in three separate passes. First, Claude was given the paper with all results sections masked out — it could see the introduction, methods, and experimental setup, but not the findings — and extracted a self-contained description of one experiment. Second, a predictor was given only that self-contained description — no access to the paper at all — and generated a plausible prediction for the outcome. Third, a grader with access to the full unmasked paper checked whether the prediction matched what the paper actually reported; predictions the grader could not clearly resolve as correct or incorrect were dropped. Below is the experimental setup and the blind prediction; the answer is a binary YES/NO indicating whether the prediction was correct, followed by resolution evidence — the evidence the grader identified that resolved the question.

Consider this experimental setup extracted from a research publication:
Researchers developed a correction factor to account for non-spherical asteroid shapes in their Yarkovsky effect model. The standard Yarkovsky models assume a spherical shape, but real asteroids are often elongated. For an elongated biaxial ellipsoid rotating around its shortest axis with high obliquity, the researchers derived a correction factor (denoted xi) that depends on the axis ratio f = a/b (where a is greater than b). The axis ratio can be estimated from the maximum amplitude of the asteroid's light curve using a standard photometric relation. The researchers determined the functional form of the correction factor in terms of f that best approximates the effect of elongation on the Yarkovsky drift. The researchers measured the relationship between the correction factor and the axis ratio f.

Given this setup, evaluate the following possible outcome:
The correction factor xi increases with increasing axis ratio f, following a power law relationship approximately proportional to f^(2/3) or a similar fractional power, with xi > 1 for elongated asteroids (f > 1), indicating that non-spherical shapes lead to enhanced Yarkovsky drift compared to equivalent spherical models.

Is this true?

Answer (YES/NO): NO